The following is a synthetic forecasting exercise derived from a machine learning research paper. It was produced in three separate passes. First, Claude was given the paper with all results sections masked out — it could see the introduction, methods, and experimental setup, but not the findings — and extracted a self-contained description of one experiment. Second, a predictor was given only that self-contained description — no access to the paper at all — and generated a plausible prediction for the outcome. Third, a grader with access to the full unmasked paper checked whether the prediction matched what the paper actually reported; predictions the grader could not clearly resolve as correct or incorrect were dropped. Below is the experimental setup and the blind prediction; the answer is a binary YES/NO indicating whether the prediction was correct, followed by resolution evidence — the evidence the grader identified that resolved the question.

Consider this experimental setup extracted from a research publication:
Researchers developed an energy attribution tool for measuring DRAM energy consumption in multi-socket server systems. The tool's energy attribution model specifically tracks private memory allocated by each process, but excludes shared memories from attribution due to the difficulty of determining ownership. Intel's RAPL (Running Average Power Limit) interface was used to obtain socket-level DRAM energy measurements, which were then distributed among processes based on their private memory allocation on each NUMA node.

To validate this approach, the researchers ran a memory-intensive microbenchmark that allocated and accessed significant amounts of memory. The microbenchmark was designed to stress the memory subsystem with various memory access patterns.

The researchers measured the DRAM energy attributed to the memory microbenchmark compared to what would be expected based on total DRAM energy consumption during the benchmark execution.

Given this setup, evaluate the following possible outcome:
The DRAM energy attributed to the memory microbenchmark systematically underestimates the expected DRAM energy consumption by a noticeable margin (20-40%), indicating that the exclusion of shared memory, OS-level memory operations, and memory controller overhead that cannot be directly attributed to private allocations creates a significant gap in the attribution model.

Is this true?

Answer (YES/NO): NO